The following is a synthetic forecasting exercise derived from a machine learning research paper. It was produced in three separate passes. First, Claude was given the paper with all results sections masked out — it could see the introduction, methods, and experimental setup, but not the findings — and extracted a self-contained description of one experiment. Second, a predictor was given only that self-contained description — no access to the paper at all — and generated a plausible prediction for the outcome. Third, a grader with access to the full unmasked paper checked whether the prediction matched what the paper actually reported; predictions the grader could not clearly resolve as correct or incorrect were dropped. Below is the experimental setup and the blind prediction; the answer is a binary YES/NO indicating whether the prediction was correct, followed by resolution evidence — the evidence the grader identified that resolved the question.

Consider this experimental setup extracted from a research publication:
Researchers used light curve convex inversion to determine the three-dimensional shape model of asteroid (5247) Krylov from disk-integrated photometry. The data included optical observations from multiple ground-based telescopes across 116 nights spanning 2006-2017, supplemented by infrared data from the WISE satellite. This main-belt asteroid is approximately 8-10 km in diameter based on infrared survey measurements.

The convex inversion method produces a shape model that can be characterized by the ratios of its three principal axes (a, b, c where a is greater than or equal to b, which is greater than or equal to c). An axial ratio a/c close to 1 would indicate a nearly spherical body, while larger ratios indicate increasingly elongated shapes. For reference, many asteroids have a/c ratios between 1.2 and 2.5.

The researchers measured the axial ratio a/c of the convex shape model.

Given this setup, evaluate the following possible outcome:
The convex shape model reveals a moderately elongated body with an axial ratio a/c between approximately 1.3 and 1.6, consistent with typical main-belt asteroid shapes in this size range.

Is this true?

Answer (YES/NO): NO